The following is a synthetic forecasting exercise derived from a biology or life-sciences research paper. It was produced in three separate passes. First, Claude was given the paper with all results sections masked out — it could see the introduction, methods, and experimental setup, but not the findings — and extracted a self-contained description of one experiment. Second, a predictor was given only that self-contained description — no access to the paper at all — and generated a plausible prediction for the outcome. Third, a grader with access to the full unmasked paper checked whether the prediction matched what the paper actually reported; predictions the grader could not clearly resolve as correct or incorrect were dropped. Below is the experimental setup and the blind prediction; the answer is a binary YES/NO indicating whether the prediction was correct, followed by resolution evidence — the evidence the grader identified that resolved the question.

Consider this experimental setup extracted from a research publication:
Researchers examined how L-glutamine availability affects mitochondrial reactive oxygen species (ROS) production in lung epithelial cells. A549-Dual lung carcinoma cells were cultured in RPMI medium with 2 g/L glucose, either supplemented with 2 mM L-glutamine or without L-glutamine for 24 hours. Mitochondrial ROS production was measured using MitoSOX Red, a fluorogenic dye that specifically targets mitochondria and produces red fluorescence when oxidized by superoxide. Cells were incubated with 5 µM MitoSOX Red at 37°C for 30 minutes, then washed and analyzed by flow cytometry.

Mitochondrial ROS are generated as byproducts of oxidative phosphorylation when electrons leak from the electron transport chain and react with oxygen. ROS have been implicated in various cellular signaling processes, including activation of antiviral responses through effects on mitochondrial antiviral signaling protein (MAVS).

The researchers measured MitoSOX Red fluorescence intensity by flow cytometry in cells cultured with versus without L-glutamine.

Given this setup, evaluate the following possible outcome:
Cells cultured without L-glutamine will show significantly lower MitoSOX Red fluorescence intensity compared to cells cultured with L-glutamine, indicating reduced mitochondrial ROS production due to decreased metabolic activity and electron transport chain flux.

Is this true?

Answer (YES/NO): YES